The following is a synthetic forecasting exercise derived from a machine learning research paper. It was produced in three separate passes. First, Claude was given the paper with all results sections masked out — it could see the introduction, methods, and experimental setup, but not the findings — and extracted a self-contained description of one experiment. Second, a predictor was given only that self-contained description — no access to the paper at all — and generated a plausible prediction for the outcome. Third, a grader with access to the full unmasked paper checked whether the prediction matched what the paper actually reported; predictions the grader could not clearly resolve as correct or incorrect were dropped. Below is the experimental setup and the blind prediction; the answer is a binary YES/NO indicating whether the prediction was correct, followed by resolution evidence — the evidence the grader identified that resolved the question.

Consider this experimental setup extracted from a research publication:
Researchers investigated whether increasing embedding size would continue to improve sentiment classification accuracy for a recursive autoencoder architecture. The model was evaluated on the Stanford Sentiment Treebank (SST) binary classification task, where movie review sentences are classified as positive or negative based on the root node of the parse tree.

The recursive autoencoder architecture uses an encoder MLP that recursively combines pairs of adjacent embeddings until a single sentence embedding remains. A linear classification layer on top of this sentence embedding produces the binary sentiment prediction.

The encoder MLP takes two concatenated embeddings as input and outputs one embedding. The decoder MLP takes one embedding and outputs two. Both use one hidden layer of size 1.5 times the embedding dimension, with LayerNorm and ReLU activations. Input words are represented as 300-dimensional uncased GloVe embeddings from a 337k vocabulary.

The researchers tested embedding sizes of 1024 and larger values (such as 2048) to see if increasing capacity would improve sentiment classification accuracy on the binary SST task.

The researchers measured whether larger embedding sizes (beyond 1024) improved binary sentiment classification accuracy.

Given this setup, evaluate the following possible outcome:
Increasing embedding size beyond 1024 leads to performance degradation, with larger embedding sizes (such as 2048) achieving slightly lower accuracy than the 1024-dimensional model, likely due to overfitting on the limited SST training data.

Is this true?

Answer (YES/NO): NO